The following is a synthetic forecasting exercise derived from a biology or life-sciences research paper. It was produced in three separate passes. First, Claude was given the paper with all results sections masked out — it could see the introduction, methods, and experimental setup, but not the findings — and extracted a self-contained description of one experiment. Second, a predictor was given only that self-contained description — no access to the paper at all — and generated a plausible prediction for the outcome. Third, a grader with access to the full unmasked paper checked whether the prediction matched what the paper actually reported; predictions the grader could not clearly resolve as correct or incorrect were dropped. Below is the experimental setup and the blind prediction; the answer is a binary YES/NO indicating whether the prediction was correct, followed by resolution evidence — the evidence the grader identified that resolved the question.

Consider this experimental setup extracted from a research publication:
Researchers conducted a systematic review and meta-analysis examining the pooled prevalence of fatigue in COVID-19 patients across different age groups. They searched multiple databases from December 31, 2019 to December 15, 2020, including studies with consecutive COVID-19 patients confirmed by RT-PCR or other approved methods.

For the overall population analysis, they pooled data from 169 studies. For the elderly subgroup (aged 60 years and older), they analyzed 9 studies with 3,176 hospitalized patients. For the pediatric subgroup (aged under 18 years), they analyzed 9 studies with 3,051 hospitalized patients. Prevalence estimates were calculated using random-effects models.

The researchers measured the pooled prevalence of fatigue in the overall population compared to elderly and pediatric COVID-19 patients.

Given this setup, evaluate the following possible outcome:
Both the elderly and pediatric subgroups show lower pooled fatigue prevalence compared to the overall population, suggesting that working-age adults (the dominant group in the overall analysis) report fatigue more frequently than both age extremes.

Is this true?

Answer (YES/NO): YES